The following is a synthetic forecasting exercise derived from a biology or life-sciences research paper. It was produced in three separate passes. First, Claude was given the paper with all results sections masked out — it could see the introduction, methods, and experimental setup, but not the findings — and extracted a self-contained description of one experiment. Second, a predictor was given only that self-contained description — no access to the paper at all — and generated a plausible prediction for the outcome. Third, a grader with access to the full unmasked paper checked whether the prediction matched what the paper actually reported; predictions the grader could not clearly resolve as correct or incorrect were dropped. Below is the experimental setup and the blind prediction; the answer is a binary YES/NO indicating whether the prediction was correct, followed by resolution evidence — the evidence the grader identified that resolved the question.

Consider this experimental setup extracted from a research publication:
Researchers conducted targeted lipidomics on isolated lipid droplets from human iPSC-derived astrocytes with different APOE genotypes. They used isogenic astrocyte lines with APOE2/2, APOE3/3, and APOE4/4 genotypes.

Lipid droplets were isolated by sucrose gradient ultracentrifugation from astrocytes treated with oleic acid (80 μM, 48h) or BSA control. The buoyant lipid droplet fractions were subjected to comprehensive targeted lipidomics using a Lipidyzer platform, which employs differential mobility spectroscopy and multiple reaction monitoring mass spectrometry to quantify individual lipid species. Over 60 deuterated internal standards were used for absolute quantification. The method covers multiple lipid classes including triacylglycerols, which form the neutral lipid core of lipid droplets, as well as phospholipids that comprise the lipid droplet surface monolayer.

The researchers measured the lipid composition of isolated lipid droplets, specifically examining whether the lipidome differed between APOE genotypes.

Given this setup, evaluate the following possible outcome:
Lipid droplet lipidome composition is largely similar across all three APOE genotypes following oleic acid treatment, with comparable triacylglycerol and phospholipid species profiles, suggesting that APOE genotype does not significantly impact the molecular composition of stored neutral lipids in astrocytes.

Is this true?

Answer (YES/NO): NO